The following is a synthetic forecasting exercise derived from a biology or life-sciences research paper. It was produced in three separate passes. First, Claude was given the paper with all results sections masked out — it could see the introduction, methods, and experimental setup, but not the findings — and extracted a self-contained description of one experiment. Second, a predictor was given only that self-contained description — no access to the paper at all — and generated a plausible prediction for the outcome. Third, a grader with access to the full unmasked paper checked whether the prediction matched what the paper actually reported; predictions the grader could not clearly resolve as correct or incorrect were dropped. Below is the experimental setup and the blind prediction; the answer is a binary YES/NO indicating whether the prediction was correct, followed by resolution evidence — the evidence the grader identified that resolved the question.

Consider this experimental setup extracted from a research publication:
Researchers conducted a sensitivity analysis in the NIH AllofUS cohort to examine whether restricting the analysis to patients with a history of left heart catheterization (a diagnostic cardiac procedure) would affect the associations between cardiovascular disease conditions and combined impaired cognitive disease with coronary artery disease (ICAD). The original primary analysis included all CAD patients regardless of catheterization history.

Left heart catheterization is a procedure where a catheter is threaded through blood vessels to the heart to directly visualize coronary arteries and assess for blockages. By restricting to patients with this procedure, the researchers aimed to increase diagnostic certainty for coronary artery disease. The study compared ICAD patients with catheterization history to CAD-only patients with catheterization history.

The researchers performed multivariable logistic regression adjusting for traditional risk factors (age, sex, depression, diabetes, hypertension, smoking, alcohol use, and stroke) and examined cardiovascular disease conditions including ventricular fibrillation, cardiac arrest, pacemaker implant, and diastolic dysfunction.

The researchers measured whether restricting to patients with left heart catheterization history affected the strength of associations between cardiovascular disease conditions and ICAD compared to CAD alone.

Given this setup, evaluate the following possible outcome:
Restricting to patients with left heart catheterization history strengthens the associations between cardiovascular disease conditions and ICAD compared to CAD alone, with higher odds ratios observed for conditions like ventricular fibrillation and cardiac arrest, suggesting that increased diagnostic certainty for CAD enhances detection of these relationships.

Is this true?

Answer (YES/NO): YES